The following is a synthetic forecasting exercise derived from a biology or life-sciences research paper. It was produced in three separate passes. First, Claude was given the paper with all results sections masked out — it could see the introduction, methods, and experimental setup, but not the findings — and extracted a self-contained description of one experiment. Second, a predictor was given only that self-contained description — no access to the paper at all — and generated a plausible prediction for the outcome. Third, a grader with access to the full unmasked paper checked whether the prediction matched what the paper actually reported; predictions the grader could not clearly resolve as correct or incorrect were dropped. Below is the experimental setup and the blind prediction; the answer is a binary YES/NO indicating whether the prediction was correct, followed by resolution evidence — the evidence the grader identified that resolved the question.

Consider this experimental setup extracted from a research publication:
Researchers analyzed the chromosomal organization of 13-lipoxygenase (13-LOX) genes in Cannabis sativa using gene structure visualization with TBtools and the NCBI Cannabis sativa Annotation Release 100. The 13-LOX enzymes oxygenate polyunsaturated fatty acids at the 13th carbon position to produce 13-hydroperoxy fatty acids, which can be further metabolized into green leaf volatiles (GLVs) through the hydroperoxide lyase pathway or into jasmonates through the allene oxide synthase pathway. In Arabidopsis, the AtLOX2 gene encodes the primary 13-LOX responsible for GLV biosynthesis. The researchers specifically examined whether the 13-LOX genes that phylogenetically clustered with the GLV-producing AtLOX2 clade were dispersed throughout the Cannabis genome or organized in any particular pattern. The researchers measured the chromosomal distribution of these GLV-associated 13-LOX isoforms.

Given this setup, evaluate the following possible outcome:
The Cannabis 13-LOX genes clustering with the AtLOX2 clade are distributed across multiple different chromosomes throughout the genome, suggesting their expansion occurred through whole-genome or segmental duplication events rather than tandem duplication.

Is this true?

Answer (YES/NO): NO